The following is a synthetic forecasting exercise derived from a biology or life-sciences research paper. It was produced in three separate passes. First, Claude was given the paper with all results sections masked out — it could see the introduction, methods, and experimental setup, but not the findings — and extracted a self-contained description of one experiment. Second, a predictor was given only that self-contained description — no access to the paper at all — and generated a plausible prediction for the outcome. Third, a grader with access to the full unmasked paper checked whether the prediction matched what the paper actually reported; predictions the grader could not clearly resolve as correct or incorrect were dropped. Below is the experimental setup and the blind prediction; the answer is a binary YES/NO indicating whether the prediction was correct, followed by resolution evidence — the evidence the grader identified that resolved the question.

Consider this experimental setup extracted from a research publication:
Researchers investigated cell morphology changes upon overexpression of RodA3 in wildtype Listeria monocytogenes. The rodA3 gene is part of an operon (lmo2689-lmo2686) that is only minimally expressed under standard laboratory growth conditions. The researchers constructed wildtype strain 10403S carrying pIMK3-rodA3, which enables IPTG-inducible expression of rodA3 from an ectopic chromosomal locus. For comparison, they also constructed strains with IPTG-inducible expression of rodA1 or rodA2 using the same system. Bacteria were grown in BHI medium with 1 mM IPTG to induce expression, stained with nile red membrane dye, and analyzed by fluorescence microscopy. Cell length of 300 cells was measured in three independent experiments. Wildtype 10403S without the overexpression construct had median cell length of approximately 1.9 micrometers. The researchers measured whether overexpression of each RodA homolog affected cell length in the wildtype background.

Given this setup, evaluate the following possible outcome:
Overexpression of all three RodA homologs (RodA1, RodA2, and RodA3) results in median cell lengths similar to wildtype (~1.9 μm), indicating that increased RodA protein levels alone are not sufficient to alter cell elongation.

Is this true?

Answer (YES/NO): NO